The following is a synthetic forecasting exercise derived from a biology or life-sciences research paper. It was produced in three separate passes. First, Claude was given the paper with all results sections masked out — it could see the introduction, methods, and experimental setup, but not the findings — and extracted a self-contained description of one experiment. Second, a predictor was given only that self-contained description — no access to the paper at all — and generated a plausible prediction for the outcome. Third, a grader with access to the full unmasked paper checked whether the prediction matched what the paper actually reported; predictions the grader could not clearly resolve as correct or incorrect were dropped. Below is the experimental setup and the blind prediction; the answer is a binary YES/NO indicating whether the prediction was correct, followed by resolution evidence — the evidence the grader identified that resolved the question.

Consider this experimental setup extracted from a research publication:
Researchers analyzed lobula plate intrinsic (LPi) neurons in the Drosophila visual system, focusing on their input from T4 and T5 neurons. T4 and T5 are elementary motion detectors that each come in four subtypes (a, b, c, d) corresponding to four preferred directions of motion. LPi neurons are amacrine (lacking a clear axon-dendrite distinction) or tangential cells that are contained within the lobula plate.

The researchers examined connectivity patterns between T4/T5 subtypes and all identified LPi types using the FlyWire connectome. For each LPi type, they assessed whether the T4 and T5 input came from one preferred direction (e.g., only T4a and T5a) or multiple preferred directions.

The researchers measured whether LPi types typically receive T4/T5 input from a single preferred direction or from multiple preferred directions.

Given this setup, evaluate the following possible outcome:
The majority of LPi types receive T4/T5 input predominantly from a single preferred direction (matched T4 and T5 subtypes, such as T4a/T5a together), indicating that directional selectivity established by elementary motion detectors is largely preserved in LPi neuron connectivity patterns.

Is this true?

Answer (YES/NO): YES